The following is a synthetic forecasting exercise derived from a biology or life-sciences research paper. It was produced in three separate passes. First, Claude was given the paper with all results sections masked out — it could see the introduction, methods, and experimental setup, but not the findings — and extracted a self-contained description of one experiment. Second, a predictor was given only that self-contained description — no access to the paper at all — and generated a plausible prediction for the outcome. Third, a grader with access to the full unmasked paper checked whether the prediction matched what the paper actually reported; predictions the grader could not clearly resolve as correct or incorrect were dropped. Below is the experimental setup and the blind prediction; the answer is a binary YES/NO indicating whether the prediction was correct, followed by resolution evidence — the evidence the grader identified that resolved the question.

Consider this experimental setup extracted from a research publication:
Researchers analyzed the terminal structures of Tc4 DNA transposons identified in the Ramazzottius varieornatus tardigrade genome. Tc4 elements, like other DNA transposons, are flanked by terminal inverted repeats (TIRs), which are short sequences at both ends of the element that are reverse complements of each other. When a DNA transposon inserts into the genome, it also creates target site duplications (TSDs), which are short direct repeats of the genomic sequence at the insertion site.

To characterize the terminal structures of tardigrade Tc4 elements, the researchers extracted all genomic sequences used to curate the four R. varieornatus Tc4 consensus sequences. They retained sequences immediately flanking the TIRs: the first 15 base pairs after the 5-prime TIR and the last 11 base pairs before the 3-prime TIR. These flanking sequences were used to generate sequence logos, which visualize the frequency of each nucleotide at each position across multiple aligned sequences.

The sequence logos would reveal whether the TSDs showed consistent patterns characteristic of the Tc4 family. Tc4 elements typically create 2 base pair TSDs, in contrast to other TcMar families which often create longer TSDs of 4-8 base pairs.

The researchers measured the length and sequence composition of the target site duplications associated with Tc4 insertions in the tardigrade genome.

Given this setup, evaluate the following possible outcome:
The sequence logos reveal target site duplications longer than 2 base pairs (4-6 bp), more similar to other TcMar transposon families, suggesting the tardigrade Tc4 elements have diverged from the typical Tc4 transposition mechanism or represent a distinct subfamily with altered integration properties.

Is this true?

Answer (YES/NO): NO